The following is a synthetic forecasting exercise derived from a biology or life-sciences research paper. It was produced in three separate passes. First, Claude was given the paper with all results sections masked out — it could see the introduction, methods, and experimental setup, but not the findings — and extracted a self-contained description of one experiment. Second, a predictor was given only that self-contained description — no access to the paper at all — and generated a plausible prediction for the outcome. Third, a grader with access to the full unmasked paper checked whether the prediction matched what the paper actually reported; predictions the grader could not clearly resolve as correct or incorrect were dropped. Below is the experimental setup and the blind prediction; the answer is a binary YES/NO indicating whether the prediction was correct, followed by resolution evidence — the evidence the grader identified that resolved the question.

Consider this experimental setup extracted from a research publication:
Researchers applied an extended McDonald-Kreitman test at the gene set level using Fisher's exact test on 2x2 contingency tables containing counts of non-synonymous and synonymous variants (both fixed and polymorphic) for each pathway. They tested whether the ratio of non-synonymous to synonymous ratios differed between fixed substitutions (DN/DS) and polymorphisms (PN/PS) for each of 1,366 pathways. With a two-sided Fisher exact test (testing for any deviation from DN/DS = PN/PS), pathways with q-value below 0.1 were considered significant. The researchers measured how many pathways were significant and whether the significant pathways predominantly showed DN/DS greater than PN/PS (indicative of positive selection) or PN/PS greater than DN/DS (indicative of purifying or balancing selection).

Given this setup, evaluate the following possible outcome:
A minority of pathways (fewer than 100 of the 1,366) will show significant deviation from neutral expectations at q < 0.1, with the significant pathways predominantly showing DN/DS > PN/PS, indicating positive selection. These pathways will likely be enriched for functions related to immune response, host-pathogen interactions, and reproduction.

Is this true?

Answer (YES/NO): NO